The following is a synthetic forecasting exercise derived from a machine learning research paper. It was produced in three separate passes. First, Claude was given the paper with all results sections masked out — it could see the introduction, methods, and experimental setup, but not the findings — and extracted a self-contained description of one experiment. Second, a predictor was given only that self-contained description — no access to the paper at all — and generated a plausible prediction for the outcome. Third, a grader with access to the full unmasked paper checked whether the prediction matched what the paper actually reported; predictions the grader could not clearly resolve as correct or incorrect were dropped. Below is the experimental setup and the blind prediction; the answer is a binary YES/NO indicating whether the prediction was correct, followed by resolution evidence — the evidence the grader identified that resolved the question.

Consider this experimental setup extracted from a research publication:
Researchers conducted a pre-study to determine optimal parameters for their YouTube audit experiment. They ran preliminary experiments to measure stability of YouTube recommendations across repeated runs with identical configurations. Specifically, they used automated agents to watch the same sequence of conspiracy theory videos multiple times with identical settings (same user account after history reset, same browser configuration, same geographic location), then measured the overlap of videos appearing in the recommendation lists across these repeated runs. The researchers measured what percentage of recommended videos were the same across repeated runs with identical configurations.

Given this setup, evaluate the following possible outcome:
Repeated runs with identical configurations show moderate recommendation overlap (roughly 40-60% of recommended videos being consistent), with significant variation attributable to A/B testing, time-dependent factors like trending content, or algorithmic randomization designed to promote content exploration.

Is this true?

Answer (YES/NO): NO